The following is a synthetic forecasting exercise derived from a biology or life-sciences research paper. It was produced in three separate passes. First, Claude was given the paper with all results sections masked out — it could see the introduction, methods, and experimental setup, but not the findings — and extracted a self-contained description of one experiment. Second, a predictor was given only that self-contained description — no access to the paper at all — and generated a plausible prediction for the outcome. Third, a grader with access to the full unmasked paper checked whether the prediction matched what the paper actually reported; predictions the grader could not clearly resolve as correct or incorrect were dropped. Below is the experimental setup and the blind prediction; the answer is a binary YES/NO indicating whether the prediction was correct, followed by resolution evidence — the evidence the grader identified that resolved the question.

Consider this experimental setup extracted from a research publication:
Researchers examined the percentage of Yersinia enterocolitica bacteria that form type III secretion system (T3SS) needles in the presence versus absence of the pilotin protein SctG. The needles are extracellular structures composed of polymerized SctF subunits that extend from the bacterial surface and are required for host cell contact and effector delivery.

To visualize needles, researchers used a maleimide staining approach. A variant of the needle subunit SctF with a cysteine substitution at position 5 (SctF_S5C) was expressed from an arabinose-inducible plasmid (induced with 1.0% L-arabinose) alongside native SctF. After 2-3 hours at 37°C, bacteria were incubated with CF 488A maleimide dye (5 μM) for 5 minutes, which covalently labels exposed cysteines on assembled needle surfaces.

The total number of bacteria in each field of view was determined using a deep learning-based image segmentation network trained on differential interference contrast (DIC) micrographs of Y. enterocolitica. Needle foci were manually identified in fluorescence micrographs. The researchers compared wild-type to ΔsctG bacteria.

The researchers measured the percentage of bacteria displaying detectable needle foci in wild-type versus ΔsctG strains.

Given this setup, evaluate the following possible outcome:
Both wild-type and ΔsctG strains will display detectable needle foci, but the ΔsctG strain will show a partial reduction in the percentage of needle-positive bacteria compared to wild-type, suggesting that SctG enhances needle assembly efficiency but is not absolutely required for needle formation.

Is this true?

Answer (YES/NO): NO